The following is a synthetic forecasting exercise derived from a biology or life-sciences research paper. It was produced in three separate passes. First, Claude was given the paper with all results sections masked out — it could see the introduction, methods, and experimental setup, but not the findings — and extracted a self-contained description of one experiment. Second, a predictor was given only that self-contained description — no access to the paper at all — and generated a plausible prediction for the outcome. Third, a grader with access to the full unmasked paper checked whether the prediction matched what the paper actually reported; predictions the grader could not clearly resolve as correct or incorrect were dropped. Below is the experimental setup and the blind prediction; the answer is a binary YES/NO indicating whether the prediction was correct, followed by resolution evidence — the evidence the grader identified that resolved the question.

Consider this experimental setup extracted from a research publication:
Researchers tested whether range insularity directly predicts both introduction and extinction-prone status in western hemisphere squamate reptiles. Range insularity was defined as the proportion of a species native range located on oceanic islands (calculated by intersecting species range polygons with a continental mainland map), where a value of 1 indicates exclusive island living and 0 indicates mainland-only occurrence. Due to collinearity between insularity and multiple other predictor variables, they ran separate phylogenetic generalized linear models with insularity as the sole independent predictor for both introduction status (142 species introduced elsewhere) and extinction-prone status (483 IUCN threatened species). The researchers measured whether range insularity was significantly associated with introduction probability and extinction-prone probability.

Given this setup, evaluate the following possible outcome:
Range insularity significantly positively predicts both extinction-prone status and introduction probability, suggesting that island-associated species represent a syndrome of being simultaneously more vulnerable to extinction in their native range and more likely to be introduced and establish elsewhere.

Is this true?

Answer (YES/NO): YES